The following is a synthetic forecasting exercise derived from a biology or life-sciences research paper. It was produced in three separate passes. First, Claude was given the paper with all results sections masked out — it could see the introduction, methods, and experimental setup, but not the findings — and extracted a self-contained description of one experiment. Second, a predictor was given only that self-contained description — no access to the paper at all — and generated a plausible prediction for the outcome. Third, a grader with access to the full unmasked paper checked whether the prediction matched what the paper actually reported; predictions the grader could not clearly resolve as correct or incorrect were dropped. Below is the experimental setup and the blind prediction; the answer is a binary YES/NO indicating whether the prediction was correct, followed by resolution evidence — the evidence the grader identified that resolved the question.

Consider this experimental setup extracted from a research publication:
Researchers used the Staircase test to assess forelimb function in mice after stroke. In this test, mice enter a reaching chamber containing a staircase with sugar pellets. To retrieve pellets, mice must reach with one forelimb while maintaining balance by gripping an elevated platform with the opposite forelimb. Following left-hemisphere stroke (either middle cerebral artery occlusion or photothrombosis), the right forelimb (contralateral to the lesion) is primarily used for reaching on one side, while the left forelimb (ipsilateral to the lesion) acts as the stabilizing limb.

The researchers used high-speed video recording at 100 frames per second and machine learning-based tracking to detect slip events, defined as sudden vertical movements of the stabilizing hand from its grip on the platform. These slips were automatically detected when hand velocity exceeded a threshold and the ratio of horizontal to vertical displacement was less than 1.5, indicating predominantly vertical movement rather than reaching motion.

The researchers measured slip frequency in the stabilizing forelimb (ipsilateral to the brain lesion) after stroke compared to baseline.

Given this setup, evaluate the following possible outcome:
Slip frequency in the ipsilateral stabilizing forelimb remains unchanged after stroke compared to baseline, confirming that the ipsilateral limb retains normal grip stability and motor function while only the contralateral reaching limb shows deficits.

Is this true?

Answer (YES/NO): NO